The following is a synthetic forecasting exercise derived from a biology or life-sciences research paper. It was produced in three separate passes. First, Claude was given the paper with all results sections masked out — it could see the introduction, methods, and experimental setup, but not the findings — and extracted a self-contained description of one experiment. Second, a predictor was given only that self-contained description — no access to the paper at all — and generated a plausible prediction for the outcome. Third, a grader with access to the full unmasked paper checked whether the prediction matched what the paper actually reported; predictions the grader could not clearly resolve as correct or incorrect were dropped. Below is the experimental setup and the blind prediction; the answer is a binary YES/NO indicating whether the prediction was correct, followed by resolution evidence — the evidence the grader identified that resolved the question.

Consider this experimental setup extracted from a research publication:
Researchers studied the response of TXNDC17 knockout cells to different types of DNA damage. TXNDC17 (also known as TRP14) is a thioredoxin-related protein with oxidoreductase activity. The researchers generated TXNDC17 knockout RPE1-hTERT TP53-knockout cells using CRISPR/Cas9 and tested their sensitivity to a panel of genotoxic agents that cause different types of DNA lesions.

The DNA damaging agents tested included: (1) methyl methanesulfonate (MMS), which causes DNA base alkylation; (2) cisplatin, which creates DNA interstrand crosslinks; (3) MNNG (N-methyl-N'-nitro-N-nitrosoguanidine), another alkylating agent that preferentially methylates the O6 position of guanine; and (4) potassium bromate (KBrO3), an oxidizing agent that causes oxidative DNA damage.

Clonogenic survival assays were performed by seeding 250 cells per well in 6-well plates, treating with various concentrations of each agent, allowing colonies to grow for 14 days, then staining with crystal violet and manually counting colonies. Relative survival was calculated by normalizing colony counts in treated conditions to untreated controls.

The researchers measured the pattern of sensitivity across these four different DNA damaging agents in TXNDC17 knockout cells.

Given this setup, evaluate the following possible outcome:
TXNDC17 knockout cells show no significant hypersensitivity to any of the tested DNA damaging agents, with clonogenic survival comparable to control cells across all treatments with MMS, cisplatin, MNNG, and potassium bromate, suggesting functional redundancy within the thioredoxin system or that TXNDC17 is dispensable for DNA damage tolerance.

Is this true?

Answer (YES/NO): NO